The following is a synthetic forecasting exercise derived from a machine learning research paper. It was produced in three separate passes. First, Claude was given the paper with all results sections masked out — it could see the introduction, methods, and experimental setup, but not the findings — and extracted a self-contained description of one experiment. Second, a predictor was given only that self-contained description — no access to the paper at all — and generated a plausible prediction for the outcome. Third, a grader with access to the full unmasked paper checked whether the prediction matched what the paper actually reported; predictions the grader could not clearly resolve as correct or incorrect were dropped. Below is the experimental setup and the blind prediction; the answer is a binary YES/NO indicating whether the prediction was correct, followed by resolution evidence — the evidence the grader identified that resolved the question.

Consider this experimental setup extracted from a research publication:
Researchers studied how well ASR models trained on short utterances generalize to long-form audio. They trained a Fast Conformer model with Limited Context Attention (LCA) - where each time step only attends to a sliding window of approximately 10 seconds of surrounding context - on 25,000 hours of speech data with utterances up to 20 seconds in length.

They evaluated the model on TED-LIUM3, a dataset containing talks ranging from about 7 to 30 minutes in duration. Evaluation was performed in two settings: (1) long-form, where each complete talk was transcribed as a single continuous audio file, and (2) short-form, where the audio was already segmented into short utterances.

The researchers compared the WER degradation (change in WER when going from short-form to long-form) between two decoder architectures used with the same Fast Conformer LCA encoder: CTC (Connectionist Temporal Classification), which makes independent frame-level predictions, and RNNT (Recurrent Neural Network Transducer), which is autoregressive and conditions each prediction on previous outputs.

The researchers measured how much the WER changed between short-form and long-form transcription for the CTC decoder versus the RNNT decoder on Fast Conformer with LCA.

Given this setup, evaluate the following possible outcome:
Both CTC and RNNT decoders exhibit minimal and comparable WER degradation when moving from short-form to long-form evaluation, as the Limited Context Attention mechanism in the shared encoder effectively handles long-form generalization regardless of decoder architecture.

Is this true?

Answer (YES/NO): NO